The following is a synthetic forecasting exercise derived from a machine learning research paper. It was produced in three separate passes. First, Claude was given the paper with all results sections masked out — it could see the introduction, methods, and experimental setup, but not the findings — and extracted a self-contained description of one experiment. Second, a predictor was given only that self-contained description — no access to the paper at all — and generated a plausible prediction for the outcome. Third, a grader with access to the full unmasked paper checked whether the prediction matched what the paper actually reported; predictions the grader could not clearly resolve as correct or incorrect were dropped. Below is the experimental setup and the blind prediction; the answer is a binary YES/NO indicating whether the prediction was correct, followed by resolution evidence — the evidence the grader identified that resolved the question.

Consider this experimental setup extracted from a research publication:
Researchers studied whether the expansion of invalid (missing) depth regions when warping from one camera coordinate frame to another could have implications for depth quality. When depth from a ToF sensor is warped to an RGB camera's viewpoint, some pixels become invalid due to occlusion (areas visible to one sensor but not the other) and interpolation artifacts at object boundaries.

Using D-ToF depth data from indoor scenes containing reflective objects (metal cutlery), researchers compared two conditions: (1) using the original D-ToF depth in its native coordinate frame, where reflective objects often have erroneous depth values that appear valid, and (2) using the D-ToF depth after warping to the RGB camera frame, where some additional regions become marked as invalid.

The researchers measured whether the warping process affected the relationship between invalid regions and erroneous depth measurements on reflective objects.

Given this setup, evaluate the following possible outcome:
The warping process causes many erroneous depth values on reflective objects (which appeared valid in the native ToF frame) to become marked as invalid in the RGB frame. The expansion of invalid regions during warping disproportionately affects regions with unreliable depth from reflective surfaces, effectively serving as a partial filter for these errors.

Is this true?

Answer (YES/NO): YES